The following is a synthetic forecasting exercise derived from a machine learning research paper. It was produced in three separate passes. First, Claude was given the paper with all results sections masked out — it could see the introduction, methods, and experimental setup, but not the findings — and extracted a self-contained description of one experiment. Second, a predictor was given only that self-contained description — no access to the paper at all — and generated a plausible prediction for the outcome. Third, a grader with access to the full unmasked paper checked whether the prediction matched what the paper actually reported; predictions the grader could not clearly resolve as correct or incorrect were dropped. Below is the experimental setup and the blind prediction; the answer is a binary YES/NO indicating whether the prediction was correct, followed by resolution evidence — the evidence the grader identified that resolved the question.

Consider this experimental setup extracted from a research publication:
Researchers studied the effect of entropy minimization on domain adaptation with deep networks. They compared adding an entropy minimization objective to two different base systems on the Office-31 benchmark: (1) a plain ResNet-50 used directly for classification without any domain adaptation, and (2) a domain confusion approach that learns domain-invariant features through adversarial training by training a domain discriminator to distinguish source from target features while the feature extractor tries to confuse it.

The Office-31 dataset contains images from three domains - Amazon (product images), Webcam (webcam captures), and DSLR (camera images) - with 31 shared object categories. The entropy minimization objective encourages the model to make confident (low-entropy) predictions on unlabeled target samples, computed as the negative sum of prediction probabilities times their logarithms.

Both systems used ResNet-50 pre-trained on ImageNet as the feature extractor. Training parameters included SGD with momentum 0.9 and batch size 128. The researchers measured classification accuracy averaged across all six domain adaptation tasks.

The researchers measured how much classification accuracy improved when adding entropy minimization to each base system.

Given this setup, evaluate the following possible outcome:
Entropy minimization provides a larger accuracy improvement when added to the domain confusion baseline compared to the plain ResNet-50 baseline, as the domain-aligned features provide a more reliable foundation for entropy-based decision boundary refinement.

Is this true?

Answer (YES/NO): NO